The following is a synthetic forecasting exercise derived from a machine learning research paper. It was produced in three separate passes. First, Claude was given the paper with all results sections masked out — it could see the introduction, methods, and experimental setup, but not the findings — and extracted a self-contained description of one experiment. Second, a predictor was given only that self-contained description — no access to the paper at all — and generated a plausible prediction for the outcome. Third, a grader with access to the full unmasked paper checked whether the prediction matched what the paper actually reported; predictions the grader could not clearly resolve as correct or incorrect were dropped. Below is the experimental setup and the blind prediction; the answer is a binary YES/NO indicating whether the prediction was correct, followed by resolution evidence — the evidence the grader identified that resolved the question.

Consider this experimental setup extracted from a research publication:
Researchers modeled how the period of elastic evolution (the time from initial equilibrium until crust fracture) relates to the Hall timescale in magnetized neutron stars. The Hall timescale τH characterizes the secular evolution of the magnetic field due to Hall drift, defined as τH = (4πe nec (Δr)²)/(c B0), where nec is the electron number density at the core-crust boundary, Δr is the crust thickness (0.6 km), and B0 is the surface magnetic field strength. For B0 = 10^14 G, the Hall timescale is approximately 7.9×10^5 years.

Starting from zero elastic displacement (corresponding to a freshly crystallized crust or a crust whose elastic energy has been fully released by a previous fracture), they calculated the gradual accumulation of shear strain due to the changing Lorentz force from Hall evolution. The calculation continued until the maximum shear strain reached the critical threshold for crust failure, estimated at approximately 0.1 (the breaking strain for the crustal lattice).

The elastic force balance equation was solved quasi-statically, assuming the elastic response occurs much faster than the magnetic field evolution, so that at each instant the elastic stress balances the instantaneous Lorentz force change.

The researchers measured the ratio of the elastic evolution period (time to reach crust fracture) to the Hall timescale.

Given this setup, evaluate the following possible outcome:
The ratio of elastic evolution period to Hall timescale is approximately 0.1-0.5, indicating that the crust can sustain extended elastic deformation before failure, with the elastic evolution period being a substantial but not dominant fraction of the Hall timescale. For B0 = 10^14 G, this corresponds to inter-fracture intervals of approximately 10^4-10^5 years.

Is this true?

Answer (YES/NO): NO